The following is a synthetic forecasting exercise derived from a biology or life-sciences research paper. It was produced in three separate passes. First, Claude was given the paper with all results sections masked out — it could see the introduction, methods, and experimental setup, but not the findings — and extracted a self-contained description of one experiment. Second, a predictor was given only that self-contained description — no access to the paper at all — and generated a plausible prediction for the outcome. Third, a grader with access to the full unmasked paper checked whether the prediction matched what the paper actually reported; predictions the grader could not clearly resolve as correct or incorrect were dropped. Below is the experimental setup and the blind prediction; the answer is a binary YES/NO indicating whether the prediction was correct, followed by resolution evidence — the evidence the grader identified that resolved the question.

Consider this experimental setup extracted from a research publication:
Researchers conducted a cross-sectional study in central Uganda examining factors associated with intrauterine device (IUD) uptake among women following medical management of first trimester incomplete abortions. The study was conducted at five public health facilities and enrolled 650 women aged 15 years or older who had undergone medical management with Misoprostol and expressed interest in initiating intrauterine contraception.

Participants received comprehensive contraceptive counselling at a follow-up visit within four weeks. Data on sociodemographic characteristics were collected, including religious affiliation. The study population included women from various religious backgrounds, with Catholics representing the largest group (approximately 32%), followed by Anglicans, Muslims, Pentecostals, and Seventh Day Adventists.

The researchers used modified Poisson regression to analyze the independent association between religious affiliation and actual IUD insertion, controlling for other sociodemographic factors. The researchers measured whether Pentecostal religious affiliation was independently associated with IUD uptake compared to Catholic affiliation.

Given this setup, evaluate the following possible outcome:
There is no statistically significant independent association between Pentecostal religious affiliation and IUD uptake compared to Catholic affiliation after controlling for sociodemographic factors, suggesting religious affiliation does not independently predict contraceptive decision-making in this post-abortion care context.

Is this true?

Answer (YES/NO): NO